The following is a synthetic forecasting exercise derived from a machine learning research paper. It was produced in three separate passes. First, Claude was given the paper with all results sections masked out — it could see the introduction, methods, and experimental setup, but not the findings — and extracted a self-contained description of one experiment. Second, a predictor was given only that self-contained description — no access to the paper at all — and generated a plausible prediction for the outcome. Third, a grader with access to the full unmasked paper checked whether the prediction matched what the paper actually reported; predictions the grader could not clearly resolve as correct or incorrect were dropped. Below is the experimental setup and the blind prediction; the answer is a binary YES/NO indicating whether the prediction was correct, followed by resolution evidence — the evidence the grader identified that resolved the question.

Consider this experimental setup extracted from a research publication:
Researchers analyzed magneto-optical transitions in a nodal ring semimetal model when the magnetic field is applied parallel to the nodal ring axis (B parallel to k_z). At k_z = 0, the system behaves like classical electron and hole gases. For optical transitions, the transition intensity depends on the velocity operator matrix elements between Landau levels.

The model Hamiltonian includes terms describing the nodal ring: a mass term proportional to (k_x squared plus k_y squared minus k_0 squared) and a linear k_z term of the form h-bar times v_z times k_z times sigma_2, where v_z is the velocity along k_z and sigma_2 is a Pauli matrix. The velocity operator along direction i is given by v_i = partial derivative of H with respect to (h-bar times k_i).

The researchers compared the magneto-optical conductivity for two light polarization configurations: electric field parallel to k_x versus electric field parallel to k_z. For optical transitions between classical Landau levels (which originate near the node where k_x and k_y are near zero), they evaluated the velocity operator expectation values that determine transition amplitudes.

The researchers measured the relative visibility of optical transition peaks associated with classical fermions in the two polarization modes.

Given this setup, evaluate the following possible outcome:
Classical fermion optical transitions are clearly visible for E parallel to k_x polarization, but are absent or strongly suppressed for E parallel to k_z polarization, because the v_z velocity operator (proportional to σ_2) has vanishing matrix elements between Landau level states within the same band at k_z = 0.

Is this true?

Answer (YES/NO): NO